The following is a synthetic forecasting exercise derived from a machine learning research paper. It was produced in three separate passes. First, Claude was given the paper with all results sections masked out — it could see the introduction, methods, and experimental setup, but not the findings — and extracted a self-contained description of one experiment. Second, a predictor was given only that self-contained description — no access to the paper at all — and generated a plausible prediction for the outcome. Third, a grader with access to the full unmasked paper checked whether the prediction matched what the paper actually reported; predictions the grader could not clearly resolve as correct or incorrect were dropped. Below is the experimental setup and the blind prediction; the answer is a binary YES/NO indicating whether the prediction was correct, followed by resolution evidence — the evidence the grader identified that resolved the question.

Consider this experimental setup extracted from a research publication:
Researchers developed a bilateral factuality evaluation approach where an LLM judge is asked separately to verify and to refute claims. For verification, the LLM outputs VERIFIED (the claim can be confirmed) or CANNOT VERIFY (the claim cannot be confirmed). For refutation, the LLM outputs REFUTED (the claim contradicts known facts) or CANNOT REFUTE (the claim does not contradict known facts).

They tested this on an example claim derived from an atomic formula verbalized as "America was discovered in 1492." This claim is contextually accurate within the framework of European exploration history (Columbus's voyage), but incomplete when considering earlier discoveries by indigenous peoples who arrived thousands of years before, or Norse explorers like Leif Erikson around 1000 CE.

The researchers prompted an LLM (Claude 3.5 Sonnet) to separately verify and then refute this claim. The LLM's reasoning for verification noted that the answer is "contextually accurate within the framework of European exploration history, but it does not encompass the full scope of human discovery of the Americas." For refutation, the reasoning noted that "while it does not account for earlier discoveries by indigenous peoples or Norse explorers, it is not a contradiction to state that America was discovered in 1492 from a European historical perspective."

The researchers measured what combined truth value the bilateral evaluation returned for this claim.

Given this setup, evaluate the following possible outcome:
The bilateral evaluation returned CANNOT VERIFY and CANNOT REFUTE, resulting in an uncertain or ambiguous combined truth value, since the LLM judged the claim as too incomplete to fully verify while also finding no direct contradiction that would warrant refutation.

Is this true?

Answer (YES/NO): YES